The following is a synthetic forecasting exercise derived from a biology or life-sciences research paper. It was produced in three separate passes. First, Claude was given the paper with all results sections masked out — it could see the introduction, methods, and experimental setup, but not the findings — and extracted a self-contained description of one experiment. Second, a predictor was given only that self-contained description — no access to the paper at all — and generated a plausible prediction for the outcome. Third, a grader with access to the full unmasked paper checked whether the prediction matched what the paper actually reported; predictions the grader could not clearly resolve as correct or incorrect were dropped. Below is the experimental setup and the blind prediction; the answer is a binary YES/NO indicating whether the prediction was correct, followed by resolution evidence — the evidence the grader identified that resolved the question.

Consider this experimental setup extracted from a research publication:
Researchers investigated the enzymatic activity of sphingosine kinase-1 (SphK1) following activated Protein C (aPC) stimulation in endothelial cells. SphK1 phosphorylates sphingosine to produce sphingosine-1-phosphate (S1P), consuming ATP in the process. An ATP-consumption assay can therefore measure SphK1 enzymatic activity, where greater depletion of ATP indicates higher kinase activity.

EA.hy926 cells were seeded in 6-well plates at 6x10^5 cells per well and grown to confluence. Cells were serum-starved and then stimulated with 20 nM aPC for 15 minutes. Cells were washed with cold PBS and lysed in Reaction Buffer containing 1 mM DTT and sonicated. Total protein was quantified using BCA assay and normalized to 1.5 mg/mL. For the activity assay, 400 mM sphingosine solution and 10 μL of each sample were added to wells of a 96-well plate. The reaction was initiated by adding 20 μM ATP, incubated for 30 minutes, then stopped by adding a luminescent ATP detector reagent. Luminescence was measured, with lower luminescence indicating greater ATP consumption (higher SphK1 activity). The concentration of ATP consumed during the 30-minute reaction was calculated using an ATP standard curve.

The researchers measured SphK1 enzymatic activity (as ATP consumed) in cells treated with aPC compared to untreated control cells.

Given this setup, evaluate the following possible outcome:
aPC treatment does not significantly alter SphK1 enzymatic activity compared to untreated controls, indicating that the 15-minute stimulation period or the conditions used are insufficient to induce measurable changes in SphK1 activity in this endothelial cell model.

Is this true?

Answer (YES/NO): NO